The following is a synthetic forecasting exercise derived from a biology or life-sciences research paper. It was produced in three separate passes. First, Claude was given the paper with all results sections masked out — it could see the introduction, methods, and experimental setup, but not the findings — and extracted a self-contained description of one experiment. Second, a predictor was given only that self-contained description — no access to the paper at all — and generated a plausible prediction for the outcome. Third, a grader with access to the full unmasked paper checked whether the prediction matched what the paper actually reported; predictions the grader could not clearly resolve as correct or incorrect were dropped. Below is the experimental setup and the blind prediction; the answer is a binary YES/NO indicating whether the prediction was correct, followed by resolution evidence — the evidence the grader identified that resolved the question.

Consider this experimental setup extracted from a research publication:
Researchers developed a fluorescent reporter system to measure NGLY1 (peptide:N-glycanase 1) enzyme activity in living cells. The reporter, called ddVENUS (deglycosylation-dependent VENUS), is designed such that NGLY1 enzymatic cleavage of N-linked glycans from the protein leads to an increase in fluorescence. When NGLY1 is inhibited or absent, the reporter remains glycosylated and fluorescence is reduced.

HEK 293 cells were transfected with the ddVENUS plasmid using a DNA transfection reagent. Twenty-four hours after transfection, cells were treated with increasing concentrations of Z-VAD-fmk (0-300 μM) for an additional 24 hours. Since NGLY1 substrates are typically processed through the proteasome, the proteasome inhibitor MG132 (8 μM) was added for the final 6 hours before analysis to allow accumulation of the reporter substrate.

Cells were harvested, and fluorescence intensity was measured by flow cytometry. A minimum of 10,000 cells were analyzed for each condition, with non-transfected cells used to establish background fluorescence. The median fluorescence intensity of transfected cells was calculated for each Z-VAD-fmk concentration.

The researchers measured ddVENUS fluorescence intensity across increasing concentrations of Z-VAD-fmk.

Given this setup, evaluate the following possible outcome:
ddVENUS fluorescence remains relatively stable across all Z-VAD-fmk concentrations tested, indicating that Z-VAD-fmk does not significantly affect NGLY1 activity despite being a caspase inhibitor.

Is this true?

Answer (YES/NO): NO